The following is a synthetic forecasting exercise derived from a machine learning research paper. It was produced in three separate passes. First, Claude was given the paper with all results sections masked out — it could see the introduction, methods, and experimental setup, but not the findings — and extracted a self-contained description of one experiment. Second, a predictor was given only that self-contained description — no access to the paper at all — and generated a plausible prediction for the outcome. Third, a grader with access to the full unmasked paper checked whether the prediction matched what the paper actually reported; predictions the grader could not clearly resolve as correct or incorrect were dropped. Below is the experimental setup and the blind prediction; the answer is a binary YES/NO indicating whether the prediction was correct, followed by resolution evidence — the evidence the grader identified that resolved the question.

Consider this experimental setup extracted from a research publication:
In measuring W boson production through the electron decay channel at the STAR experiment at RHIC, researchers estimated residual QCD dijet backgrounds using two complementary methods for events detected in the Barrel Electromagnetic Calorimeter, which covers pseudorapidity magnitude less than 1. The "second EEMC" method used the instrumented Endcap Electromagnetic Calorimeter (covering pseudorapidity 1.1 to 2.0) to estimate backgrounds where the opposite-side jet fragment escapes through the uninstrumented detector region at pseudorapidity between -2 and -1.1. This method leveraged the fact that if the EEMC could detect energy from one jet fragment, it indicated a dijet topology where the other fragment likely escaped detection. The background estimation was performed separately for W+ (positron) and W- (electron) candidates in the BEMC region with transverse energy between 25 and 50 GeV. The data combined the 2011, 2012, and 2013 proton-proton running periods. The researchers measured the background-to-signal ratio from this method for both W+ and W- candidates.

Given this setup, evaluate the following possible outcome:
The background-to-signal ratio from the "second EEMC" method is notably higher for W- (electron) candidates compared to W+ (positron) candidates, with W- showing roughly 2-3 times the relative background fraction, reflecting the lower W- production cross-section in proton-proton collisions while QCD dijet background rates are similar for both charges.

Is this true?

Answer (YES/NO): YES